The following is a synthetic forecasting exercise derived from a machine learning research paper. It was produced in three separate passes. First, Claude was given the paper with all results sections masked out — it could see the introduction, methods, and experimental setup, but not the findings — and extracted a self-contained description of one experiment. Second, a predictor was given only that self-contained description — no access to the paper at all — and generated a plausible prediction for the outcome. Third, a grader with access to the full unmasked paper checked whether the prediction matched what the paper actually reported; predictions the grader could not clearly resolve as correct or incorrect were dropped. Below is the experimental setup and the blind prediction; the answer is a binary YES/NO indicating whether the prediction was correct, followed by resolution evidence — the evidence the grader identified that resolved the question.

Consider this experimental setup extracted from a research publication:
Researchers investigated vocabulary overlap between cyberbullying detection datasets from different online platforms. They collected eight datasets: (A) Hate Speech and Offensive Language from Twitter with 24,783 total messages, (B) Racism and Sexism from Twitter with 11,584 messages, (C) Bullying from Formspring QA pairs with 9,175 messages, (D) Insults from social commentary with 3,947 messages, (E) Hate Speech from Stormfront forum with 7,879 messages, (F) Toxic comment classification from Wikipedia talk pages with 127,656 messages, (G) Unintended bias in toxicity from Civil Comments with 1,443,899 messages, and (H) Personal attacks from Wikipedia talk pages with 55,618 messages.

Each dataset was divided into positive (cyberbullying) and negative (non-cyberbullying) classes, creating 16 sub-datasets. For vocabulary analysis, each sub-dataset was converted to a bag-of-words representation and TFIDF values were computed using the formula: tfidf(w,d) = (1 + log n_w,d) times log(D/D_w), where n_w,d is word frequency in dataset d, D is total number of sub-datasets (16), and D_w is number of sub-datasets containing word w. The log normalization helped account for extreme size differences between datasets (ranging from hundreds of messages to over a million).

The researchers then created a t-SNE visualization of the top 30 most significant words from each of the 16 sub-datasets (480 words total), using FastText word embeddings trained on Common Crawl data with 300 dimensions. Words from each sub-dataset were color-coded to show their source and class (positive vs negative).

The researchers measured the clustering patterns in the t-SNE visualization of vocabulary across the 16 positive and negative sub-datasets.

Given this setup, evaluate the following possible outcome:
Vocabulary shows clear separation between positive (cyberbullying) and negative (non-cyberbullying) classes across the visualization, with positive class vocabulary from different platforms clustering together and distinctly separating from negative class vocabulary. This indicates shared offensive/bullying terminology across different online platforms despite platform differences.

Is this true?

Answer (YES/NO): NO